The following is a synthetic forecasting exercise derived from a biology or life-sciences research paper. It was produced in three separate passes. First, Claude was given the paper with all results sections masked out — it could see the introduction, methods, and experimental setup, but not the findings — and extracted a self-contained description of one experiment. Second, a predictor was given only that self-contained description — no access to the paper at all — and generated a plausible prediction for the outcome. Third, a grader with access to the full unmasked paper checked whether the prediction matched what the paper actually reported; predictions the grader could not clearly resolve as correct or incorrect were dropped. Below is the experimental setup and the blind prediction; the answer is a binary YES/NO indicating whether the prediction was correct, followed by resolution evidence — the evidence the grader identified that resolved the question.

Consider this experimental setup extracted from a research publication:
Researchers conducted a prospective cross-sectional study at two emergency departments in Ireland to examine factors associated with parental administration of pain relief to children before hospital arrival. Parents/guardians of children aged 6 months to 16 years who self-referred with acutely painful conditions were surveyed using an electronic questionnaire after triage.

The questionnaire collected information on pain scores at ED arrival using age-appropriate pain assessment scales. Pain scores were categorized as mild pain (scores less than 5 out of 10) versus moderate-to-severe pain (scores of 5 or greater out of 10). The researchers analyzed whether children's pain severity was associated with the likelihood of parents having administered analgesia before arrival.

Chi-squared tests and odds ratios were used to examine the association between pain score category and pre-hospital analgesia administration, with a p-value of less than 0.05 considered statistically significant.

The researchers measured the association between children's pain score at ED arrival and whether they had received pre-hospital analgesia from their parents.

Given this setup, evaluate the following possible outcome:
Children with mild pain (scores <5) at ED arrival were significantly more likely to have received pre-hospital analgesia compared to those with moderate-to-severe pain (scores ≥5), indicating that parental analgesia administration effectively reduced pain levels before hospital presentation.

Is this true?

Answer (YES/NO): NO